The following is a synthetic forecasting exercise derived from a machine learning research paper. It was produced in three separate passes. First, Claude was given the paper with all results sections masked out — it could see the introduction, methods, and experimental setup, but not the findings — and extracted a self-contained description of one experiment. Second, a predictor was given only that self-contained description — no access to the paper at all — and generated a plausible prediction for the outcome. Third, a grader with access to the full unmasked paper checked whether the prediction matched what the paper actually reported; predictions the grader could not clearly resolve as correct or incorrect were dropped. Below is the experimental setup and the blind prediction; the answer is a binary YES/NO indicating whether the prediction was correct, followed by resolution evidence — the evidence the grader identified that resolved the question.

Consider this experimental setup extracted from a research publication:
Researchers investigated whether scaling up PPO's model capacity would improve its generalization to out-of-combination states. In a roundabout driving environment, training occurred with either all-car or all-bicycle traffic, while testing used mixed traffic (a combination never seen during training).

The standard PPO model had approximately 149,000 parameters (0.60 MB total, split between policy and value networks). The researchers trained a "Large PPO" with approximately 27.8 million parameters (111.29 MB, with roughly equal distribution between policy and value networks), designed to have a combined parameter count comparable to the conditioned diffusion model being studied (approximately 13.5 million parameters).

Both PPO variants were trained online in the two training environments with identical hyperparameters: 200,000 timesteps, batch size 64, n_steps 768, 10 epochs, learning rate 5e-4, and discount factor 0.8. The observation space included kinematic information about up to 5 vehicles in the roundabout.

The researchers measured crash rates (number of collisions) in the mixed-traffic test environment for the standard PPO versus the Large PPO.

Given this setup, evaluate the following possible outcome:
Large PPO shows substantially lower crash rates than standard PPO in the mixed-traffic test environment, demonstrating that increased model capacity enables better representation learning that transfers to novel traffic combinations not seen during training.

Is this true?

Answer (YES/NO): NO